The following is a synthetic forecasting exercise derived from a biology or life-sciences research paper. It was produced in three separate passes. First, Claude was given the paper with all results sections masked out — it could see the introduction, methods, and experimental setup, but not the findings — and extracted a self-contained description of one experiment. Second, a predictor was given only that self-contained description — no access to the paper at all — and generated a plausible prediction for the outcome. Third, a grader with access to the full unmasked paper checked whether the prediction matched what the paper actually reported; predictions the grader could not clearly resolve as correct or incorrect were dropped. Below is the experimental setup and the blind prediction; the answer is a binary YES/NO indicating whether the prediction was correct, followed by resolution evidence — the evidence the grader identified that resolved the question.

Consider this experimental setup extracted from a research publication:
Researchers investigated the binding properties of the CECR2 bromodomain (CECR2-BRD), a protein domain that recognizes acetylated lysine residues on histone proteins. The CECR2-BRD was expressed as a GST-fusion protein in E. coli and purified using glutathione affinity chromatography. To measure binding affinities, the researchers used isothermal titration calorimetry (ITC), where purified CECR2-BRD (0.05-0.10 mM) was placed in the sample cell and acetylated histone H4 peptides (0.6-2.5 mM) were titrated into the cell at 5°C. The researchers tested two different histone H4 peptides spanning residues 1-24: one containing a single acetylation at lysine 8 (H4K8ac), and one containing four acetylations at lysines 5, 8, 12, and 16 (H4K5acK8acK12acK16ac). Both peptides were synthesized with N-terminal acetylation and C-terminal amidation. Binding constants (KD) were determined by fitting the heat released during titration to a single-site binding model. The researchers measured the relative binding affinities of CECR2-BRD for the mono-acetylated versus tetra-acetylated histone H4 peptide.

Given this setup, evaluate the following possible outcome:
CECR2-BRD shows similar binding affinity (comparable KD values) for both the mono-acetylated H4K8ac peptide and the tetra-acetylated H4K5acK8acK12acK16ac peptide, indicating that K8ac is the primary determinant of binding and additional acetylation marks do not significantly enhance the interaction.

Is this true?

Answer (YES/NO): NO